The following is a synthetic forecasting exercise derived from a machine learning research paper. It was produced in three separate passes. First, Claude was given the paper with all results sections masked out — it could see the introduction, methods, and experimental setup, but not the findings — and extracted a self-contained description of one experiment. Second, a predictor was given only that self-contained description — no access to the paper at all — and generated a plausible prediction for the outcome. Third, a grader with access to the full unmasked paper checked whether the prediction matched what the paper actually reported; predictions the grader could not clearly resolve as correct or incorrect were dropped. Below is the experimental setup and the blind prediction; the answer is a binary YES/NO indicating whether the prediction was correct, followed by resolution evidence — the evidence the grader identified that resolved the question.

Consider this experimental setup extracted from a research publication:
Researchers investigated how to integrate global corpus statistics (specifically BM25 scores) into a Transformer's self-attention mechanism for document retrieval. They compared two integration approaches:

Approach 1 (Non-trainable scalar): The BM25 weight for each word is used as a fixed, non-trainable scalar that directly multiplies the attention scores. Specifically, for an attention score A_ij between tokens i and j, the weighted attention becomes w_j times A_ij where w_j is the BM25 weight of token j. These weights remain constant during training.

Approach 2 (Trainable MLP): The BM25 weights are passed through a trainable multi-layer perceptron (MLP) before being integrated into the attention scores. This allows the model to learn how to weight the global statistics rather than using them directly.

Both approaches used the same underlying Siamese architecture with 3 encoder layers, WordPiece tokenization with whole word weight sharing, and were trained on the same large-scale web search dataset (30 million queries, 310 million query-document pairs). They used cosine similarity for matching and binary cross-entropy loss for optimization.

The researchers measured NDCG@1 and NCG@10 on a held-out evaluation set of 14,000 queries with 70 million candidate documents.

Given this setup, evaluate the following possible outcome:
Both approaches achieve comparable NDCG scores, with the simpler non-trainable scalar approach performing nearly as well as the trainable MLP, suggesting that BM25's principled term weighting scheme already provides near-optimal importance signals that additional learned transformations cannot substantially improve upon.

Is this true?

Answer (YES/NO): NO